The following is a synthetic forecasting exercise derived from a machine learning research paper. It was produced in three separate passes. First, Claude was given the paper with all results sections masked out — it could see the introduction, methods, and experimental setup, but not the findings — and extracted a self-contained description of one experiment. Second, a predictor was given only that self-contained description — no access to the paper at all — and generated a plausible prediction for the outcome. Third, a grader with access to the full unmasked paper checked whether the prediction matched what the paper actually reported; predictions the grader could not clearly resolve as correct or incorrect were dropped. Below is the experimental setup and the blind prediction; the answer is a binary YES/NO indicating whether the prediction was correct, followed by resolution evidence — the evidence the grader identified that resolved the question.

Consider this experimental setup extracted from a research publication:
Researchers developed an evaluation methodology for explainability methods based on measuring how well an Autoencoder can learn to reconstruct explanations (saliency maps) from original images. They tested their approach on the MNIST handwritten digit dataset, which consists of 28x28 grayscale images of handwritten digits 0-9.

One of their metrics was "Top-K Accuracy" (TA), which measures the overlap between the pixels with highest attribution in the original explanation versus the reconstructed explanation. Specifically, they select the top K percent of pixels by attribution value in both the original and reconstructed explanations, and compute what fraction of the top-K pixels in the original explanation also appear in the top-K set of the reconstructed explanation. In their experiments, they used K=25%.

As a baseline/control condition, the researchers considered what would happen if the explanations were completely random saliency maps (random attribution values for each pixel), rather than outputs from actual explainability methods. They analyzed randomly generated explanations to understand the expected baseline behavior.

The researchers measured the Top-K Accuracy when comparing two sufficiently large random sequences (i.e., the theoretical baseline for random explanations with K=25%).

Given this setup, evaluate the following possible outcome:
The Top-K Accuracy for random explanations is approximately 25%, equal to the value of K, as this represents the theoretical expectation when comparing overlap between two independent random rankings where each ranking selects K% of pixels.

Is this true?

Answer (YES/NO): YES